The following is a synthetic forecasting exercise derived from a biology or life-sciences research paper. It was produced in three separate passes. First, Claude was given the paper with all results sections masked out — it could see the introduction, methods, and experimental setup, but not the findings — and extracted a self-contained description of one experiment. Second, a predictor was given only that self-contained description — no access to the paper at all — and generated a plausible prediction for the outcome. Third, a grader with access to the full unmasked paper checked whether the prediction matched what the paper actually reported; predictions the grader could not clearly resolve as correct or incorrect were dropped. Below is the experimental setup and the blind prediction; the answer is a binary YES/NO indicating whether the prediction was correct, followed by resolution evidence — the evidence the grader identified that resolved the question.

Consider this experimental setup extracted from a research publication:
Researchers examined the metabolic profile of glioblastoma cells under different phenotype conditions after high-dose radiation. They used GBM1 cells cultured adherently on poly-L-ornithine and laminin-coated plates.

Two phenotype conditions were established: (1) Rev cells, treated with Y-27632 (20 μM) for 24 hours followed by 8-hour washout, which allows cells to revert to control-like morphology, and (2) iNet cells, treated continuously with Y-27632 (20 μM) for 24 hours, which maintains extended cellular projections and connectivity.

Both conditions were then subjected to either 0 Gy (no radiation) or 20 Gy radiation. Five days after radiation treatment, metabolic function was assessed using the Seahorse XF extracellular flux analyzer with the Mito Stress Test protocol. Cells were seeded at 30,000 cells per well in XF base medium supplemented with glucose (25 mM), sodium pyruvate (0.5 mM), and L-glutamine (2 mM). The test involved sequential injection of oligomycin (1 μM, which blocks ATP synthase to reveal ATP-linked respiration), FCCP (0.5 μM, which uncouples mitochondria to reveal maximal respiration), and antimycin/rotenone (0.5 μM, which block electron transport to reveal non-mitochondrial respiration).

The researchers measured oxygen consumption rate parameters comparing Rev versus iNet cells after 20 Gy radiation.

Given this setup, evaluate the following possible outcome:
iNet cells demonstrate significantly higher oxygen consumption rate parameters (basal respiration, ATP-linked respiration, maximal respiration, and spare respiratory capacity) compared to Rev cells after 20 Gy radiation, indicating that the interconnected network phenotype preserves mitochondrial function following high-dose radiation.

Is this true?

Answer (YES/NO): YES